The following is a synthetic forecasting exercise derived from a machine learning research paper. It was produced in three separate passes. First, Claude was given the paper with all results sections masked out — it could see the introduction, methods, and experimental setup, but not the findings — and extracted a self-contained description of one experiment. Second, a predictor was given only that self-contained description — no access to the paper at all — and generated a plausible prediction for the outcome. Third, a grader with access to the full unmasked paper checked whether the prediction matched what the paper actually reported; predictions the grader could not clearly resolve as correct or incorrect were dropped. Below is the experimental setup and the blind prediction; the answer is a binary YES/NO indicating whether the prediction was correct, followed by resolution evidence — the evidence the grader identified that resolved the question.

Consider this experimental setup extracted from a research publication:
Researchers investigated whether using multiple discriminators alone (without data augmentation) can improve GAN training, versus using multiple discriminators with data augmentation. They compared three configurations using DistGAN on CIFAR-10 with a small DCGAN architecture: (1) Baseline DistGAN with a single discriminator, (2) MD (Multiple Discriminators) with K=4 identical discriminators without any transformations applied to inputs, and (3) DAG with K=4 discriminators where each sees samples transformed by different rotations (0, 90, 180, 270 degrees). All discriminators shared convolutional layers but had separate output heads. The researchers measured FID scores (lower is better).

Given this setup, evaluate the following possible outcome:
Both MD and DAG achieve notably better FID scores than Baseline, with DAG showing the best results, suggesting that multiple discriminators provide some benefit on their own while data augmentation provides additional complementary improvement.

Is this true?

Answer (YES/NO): NO